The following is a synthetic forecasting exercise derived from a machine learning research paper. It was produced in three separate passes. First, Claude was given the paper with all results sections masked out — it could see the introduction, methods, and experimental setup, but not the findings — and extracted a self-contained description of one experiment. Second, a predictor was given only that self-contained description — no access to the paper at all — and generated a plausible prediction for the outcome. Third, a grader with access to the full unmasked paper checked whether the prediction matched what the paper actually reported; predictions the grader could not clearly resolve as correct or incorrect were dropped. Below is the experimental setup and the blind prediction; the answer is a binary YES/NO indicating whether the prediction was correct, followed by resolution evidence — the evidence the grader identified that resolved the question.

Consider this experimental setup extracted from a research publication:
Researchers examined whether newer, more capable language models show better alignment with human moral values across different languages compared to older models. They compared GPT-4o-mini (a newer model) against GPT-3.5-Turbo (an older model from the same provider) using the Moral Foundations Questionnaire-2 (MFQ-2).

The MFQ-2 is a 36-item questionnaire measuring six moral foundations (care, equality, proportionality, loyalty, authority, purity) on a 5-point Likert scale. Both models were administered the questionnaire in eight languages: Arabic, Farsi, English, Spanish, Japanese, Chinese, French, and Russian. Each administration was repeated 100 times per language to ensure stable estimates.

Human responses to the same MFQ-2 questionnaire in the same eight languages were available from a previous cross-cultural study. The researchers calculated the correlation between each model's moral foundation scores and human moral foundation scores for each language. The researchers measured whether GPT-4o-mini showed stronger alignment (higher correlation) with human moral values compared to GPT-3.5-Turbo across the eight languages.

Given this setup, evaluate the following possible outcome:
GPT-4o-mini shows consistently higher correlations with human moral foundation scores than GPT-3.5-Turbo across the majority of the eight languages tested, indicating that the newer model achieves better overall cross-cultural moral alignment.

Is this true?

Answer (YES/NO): NO